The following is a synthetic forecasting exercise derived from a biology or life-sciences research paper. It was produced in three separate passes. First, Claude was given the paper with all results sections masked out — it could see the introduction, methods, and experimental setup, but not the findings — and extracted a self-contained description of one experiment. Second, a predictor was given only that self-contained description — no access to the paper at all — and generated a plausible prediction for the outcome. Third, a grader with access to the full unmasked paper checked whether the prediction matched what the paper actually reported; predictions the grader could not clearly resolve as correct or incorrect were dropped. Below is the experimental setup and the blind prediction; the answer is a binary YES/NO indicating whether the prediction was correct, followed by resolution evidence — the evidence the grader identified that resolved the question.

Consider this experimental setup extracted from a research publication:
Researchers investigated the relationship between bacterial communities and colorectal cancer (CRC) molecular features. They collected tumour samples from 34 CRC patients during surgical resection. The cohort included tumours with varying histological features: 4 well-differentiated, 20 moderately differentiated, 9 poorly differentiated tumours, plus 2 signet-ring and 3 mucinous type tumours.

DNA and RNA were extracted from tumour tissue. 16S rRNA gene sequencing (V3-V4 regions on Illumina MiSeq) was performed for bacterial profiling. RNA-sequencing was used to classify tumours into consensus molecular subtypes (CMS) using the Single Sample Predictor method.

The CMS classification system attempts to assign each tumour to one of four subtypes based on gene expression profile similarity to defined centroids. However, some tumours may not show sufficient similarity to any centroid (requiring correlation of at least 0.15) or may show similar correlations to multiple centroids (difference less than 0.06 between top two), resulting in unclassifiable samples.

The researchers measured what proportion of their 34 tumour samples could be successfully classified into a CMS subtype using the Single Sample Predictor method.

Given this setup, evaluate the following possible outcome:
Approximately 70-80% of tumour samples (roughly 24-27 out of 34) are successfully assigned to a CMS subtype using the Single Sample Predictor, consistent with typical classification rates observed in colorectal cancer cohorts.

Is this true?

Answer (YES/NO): NO